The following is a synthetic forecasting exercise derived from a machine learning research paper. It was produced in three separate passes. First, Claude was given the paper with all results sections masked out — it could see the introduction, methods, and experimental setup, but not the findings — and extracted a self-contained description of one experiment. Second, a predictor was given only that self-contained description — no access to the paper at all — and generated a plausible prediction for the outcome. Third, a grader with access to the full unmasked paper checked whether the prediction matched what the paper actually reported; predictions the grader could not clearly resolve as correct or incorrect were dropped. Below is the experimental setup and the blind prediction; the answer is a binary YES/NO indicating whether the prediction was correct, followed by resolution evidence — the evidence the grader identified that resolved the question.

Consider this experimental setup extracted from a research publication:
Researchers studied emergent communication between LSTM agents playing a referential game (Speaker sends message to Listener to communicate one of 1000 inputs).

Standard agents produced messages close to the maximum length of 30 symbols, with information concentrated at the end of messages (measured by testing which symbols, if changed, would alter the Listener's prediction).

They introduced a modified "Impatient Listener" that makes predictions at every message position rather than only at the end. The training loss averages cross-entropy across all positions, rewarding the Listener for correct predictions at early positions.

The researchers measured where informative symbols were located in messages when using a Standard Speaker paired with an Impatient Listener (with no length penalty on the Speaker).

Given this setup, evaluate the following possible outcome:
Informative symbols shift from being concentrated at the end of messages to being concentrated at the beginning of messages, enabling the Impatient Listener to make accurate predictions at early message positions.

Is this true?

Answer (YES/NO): YES